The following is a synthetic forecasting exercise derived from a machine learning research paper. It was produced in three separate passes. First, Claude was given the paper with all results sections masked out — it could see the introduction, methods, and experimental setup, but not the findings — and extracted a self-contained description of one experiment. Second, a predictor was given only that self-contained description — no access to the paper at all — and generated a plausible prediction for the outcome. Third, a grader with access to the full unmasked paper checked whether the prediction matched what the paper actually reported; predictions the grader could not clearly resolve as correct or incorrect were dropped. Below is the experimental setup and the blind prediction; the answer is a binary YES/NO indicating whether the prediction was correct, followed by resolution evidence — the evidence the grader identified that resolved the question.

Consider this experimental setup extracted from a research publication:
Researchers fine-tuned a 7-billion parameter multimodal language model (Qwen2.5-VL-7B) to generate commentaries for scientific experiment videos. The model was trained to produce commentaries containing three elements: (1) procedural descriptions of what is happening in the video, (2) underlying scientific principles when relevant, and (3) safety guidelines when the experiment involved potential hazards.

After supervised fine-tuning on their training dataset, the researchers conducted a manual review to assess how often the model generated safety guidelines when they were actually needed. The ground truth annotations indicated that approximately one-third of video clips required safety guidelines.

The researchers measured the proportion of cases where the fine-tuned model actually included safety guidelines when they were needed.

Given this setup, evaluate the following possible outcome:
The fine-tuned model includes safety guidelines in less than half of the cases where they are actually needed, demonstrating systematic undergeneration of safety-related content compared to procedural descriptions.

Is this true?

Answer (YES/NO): YES